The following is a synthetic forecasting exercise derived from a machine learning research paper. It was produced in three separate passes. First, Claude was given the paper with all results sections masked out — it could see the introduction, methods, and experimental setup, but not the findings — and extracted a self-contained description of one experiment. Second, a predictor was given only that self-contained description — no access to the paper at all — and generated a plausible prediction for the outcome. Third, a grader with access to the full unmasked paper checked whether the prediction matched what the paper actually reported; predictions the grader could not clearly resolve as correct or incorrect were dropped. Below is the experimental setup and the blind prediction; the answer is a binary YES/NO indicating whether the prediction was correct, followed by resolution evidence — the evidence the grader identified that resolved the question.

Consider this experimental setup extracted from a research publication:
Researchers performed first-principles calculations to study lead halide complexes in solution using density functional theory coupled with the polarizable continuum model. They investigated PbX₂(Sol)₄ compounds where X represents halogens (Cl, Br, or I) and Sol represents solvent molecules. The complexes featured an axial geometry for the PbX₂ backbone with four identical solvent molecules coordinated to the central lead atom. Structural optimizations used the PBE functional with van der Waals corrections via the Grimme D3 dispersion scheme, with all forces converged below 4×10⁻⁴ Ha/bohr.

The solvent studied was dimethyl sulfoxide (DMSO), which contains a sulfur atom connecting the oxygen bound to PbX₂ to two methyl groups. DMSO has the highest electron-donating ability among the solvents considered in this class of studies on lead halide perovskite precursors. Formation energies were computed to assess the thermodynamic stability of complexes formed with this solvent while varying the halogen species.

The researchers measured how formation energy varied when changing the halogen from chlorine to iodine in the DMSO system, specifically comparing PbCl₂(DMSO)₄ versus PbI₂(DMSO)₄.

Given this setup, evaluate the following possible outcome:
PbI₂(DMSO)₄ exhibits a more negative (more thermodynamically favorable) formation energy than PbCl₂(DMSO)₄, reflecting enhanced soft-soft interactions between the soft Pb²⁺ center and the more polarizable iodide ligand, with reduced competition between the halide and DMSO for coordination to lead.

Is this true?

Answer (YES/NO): YES